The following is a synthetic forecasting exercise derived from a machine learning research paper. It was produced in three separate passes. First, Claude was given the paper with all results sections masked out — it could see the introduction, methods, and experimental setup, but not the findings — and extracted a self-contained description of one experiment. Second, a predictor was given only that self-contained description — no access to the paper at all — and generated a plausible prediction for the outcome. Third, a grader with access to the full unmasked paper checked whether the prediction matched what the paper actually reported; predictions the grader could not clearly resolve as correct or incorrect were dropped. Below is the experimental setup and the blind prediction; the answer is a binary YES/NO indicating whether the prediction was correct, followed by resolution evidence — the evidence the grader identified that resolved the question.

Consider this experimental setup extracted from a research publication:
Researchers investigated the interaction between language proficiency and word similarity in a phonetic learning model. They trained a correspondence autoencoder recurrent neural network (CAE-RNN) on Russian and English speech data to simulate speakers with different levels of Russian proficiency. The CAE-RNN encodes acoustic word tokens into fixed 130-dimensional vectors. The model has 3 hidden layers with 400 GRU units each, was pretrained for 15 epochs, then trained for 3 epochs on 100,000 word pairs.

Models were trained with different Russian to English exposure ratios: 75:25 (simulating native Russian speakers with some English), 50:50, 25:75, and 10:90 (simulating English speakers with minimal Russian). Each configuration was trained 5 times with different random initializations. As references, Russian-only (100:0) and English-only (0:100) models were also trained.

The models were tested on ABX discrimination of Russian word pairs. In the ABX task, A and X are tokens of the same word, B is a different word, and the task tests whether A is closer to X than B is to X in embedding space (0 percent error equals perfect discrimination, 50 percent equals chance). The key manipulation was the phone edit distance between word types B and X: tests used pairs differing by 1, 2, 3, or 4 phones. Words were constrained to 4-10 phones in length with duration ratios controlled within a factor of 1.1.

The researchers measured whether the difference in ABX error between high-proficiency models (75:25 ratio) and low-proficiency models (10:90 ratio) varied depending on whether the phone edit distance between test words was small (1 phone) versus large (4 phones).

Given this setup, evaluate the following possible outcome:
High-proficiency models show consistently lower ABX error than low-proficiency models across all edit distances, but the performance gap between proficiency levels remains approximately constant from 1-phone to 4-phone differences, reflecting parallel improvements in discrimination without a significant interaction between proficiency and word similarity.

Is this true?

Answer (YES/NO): NO